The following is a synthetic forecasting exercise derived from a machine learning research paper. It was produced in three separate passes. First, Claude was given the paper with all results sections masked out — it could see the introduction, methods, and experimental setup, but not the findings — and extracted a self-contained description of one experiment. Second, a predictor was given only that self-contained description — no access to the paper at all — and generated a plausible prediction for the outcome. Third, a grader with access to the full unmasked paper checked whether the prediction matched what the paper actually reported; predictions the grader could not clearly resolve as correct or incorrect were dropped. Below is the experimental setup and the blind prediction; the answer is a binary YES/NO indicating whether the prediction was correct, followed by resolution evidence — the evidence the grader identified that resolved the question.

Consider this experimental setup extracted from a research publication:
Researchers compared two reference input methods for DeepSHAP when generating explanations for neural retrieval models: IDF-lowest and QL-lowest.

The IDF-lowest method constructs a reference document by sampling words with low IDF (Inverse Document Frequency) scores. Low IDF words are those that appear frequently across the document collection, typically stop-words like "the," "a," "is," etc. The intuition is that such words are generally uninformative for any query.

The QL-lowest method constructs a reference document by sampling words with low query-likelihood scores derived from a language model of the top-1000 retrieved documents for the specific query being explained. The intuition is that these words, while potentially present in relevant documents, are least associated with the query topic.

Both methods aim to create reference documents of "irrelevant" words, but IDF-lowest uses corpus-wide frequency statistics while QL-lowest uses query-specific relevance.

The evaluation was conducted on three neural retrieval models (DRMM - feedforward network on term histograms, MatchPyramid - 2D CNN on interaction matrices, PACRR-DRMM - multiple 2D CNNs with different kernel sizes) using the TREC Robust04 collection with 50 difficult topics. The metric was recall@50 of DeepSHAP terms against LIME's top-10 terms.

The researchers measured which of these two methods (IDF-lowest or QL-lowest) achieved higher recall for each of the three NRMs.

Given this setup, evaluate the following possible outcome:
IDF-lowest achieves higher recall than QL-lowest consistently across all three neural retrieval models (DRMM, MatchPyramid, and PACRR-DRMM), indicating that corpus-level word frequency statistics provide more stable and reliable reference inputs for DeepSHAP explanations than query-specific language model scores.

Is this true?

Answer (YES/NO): NO